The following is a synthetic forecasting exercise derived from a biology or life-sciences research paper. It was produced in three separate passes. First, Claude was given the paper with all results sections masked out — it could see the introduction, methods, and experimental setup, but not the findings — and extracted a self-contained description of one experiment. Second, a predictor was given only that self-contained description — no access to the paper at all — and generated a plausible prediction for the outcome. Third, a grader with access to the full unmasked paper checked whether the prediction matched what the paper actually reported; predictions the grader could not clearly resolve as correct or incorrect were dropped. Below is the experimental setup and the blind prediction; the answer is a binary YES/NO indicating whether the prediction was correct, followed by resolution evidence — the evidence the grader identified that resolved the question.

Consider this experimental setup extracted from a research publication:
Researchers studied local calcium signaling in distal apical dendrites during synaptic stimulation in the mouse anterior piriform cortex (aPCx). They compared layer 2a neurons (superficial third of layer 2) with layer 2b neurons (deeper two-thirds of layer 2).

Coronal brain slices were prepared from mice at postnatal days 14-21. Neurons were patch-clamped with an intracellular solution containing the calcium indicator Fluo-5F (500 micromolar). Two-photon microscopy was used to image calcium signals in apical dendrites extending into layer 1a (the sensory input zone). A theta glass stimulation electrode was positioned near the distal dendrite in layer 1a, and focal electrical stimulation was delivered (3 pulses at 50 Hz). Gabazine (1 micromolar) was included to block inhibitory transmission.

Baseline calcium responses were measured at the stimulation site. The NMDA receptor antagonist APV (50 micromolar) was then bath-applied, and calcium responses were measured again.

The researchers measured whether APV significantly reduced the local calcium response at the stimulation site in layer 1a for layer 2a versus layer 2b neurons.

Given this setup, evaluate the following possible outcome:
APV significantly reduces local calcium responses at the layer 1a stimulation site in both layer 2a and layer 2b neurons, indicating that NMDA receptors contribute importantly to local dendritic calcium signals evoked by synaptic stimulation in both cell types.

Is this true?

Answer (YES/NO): YES